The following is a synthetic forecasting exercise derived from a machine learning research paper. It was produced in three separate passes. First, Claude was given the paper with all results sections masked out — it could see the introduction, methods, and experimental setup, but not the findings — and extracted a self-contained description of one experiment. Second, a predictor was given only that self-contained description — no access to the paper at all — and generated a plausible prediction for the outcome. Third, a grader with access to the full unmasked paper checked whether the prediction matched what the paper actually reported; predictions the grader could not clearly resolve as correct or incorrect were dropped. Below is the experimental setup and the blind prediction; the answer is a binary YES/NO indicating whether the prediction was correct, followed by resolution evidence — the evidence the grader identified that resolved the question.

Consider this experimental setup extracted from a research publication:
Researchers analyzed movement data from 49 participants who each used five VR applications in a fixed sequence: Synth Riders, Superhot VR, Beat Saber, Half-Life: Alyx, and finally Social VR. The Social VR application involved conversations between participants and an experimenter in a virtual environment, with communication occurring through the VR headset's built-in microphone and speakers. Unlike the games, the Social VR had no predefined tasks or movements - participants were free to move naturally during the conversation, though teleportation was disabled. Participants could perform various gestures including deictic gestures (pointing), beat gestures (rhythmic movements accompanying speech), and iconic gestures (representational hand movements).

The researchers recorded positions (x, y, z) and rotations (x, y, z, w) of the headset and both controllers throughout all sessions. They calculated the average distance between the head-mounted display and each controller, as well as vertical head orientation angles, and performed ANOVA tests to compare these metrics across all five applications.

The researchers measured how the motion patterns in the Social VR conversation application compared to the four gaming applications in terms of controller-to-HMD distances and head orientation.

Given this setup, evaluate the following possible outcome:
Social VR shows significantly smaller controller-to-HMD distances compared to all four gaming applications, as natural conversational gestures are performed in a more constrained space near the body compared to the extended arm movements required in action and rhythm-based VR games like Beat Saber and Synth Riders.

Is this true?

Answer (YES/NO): YES